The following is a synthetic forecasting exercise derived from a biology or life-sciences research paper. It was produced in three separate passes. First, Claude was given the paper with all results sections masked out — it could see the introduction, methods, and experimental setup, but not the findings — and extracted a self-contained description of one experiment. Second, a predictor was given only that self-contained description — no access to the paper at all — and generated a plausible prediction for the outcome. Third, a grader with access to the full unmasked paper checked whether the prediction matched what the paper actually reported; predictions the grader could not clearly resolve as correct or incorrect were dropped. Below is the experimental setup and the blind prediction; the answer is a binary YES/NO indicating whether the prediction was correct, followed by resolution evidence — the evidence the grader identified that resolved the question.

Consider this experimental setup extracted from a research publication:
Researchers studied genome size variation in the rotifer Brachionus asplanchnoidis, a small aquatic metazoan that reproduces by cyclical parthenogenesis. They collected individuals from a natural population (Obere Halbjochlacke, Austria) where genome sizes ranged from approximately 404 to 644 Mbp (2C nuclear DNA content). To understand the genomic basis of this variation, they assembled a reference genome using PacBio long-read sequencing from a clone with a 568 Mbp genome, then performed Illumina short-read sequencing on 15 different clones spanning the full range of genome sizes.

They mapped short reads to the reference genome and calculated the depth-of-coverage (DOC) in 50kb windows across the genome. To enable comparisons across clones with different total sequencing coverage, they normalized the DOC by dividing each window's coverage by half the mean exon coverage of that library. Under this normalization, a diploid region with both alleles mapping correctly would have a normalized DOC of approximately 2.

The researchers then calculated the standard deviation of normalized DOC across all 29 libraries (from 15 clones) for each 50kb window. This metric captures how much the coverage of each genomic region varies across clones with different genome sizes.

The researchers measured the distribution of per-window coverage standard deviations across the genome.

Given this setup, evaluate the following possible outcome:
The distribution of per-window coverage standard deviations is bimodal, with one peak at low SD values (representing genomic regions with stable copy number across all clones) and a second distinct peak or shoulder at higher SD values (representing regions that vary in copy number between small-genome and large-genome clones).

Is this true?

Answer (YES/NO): NO